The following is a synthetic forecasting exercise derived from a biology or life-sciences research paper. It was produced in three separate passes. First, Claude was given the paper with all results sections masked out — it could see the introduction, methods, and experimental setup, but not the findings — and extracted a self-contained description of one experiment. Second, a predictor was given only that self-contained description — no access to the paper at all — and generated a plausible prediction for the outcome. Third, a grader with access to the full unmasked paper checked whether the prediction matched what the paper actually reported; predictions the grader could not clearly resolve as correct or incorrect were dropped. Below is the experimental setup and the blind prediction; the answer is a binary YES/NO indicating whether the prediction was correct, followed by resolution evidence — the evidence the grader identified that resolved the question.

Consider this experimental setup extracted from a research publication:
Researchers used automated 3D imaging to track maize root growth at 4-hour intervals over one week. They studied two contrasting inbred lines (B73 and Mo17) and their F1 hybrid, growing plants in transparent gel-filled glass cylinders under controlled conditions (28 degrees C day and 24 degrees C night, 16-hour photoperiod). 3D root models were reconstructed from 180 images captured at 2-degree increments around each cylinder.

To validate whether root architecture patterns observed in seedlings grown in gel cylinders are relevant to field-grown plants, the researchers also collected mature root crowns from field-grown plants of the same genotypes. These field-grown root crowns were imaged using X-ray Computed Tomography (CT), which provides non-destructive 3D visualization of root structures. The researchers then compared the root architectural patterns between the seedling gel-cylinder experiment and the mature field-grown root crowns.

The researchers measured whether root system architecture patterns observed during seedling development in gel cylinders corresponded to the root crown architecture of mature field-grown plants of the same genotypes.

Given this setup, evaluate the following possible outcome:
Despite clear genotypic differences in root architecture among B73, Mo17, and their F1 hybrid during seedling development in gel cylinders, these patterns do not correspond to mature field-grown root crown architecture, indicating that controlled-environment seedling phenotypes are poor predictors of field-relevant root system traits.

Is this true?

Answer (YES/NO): NO